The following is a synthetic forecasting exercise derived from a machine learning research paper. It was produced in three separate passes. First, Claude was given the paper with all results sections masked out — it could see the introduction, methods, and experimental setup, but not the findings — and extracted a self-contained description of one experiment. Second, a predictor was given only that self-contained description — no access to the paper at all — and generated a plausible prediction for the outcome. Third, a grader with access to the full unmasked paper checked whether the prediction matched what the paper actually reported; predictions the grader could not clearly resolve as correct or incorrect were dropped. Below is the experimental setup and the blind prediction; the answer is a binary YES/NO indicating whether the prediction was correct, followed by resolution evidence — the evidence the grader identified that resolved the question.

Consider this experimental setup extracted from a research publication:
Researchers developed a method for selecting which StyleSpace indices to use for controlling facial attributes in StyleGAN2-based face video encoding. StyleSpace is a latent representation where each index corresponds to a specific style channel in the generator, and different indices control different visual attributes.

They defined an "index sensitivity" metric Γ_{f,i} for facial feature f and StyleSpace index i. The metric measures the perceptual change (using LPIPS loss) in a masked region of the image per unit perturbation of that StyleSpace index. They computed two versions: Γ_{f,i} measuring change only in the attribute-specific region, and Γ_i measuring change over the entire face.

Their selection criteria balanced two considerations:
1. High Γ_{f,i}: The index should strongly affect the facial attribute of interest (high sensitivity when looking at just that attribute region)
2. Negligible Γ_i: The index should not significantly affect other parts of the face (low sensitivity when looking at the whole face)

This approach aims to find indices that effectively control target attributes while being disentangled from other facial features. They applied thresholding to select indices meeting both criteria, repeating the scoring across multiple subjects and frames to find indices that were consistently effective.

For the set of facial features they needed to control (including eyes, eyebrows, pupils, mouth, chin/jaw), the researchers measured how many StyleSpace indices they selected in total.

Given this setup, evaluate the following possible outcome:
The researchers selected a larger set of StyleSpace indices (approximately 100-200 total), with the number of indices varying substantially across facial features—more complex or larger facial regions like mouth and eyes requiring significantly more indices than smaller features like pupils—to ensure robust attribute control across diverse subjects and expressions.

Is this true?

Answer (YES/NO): NO